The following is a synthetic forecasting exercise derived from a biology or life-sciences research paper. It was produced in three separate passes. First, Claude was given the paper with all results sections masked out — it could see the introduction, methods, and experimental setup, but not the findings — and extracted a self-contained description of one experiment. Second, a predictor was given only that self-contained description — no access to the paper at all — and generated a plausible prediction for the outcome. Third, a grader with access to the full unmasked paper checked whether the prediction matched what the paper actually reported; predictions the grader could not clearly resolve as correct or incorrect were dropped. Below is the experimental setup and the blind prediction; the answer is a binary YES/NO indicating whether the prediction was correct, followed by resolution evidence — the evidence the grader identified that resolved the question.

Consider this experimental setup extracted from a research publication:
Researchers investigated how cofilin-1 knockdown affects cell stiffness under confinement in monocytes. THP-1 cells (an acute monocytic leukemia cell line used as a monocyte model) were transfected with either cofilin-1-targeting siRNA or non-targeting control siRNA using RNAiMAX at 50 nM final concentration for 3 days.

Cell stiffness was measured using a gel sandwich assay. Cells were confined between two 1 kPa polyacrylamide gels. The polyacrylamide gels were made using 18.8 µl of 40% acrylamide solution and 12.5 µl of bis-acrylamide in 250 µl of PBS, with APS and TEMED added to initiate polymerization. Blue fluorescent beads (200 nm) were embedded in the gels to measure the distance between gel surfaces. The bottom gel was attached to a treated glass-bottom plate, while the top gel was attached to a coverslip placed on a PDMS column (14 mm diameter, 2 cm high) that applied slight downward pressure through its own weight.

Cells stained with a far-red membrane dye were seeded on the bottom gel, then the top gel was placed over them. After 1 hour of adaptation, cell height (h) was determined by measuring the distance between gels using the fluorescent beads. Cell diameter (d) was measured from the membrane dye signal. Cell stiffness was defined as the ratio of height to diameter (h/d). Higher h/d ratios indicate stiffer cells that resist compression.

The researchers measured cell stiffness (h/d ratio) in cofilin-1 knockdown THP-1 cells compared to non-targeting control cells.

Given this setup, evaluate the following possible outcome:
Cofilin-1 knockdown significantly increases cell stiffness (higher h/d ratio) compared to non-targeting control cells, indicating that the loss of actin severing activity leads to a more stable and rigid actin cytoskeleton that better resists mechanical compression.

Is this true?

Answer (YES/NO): NO